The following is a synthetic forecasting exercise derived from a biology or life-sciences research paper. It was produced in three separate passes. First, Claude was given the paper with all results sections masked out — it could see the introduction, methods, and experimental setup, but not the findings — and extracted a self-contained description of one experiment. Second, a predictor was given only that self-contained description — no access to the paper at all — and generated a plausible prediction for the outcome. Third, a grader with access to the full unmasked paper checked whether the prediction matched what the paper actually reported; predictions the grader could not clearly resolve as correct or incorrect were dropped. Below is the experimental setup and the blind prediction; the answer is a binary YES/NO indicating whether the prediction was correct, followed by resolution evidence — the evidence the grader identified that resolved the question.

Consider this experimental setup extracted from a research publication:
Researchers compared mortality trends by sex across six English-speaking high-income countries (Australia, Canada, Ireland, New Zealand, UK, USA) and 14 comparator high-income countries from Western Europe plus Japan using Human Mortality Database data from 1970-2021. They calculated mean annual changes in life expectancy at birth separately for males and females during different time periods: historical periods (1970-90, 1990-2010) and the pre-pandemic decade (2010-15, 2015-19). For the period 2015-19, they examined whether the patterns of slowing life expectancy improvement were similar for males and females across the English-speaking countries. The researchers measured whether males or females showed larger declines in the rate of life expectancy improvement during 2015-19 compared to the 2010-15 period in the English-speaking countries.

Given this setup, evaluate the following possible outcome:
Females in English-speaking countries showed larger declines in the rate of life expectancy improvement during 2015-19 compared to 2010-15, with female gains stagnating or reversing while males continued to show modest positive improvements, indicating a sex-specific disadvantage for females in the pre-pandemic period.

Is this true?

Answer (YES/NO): NO